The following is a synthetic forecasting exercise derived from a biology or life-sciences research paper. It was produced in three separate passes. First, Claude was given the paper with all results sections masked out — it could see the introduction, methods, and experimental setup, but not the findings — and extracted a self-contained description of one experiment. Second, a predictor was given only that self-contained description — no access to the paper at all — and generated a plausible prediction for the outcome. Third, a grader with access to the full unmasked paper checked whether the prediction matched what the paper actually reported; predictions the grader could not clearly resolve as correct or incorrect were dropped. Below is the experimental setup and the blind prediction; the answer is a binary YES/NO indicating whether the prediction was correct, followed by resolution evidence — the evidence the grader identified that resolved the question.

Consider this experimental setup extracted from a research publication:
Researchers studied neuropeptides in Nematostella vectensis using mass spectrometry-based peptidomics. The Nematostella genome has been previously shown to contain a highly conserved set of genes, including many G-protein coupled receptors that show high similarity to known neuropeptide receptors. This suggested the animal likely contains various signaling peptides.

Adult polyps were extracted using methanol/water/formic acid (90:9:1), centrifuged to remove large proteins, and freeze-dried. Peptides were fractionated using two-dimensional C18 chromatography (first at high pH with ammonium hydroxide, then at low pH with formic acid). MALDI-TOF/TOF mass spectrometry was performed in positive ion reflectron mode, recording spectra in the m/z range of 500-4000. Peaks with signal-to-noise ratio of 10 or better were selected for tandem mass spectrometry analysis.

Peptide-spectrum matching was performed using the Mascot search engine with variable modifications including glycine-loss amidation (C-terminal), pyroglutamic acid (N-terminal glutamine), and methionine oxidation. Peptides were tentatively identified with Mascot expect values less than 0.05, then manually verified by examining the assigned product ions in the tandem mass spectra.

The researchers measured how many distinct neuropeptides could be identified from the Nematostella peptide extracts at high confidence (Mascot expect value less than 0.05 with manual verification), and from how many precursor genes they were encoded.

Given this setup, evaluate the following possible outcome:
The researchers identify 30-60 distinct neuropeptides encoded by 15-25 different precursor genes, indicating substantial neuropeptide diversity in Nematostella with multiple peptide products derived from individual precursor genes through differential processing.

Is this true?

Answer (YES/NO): NO